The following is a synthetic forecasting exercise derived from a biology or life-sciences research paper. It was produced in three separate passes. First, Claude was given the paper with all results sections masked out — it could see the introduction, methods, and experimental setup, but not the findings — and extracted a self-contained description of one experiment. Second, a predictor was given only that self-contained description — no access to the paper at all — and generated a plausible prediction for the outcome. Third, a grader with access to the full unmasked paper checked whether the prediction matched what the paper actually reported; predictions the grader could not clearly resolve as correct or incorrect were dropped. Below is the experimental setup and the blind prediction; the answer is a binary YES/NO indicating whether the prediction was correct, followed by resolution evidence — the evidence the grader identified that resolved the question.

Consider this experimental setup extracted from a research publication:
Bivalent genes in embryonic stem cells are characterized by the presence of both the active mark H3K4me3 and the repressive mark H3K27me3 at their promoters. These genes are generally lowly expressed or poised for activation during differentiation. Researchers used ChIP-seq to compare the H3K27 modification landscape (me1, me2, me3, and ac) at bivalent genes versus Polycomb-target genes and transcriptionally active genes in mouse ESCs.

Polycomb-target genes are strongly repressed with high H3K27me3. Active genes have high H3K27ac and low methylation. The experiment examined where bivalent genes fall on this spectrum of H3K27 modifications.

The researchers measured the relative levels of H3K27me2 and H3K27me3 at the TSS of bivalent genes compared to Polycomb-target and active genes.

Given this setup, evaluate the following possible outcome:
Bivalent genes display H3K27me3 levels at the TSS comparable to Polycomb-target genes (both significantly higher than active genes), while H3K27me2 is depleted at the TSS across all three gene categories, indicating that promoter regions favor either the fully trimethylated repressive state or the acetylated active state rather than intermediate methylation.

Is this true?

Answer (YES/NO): NO